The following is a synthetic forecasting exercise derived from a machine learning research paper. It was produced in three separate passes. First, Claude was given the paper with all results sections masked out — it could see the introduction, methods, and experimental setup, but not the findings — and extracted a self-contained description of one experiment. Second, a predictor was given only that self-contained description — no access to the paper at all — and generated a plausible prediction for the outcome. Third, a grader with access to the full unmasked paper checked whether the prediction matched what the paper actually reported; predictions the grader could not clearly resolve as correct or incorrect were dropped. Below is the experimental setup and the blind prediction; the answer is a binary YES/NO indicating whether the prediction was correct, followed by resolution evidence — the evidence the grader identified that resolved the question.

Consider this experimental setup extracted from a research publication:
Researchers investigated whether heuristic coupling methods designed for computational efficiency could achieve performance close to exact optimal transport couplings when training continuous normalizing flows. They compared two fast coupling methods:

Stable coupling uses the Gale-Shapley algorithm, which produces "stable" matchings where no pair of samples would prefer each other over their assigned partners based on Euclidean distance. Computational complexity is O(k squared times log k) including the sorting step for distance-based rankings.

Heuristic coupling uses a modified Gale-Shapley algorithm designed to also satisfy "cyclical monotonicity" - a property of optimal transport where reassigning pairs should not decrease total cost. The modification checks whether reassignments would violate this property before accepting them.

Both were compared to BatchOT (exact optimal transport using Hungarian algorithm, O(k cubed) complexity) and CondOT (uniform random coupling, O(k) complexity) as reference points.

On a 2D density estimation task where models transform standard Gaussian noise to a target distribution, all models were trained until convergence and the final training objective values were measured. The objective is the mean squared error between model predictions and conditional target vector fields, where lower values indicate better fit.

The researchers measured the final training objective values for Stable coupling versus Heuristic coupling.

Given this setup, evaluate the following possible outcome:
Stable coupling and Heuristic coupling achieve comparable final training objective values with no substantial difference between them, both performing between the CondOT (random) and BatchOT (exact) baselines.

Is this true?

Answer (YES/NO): YES